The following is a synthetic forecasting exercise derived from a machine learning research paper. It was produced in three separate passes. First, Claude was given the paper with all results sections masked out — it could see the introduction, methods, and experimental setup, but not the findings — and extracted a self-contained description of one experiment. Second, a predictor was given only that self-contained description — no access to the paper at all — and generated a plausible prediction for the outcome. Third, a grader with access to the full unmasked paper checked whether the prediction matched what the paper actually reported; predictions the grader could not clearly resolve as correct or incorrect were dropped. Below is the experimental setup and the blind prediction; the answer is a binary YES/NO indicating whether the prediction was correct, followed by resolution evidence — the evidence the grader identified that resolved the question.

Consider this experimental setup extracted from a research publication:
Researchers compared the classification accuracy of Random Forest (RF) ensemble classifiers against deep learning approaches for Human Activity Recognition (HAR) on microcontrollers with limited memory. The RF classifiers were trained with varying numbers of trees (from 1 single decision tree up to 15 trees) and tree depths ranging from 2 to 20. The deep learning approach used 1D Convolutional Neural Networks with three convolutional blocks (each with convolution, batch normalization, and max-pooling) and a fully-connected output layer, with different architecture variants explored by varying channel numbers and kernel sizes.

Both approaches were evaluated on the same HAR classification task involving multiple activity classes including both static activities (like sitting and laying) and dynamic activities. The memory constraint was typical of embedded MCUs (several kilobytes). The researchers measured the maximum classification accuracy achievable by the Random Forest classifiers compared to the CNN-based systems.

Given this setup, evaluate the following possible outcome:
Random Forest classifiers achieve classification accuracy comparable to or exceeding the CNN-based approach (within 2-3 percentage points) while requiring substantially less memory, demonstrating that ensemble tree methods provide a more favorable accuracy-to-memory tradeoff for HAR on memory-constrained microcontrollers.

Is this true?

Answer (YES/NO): NO